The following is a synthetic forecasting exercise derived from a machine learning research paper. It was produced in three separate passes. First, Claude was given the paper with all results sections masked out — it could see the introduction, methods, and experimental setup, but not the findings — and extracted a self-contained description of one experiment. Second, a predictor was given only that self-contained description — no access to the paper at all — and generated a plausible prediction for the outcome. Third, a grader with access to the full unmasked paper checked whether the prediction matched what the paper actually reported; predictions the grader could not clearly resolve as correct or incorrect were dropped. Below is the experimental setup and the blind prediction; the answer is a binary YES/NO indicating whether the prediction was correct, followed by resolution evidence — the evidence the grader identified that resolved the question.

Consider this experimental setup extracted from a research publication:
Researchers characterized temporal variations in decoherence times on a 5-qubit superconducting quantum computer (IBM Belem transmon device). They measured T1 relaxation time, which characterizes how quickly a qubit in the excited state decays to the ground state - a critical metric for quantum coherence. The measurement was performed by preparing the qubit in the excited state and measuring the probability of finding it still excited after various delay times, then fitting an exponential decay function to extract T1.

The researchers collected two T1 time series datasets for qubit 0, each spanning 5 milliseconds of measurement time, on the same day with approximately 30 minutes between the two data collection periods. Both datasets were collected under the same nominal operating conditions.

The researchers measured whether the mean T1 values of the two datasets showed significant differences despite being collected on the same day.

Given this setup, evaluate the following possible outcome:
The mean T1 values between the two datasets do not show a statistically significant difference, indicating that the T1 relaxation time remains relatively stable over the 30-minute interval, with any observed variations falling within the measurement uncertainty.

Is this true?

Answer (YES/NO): NO